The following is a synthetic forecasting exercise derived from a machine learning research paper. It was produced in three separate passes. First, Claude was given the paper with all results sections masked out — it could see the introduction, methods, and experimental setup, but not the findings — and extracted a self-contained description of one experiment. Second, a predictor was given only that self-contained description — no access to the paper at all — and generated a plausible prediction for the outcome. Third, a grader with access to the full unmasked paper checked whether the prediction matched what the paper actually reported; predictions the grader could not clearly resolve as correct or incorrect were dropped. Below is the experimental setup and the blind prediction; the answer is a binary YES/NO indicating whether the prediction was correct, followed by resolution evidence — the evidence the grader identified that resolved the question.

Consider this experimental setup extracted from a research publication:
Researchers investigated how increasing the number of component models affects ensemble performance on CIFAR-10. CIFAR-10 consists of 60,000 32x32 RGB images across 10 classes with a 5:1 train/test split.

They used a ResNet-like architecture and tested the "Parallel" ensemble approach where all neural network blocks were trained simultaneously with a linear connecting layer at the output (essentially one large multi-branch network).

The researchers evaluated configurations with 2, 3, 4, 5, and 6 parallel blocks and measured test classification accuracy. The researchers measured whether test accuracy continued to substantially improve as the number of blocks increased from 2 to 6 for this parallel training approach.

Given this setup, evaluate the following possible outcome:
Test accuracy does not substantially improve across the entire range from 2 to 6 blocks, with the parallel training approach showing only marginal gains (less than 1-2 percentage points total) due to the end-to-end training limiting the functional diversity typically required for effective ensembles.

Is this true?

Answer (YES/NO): NO